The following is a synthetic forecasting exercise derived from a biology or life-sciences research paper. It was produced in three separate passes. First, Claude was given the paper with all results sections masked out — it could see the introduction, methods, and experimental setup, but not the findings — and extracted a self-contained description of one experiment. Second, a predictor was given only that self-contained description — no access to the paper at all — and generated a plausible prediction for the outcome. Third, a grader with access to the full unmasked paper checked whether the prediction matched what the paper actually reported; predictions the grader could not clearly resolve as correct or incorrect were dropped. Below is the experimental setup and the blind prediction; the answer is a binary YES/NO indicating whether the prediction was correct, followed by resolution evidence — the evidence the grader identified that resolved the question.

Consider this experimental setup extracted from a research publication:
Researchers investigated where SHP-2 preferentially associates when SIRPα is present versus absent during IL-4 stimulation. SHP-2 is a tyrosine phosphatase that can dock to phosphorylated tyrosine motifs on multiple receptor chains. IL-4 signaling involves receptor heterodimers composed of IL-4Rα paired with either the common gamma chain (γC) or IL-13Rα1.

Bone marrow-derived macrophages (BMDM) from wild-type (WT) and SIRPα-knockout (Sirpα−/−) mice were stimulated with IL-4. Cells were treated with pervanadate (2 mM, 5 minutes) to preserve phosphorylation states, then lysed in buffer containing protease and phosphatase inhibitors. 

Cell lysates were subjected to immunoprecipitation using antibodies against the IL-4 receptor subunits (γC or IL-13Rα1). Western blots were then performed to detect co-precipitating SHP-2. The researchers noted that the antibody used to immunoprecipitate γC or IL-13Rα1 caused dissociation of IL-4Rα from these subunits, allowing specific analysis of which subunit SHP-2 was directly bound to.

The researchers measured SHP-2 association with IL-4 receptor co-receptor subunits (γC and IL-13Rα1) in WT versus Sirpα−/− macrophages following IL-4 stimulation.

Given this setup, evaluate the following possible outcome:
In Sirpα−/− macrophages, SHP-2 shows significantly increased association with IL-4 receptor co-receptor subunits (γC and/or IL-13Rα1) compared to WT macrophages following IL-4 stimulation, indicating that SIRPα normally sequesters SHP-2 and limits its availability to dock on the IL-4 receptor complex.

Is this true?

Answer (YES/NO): YES